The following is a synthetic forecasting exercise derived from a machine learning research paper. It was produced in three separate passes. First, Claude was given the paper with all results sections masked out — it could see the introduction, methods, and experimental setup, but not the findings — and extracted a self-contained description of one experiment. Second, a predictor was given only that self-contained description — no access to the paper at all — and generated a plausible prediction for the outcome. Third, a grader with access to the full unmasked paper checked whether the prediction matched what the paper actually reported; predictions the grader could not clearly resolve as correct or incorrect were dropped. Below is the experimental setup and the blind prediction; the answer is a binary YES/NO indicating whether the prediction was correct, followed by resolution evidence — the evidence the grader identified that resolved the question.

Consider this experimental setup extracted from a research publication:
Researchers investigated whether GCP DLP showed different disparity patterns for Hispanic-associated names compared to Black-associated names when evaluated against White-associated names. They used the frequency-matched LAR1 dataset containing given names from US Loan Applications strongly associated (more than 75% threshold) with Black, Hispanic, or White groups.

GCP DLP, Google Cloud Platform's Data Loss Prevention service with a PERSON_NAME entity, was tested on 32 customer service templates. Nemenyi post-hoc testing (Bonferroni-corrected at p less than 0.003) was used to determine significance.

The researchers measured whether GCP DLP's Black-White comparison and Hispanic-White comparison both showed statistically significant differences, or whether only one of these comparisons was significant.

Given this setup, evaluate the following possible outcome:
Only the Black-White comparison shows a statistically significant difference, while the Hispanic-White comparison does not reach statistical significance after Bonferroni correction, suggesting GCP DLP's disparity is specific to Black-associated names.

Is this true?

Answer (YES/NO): NO